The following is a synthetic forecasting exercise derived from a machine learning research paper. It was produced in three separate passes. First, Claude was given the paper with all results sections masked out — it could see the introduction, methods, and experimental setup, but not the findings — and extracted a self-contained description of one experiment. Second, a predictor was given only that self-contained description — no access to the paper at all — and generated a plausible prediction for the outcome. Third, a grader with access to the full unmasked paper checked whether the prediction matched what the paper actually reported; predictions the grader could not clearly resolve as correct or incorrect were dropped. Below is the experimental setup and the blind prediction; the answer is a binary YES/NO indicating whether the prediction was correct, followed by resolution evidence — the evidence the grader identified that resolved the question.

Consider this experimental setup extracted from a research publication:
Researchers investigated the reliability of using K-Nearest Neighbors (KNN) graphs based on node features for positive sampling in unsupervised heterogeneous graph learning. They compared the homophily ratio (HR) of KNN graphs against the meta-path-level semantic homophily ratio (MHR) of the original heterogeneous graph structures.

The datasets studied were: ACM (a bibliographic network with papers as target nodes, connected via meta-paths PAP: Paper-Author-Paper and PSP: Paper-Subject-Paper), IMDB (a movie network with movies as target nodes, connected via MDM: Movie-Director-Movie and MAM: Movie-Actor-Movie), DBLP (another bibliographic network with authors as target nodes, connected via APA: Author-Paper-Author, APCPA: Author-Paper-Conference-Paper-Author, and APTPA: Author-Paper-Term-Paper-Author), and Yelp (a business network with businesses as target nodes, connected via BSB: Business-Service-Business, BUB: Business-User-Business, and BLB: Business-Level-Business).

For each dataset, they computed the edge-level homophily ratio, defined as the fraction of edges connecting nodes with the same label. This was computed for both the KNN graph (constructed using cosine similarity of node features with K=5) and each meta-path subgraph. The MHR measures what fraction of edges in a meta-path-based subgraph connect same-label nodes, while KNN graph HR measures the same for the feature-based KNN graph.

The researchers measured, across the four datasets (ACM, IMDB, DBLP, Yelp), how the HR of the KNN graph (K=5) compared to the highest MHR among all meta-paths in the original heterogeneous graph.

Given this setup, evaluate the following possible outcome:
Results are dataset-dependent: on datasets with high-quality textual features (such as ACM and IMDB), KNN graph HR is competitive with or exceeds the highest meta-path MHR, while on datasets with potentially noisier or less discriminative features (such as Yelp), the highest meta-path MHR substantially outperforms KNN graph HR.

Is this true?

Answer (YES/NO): NO